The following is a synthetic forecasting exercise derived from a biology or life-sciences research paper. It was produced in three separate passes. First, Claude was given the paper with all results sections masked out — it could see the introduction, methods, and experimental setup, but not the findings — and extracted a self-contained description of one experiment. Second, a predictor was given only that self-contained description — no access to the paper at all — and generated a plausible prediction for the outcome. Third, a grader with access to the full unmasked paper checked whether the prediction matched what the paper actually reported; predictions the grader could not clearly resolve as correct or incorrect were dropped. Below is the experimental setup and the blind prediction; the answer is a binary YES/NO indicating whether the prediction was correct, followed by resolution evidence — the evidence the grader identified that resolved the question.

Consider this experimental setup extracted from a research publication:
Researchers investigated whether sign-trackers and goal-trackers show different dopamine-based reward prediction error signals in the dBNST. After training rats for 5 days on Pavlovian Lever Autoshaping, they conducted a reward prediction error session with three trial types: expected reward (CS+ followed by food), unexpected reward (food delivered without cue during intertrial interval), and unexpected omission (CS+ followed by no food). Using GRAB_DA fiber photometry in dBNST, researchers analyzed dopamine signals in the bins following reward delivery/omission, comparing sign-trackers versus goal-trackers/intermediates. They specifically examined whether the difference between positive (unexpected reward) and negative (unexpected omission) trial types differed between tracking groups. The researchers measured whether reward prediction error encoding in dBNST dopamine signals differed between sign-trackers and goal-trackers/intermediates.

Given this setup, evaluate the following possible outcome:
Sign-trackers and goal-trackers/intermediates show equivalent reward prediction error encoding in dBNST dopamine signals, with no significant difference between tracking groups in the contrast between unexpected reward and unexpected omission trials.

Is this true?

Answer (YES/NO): NO